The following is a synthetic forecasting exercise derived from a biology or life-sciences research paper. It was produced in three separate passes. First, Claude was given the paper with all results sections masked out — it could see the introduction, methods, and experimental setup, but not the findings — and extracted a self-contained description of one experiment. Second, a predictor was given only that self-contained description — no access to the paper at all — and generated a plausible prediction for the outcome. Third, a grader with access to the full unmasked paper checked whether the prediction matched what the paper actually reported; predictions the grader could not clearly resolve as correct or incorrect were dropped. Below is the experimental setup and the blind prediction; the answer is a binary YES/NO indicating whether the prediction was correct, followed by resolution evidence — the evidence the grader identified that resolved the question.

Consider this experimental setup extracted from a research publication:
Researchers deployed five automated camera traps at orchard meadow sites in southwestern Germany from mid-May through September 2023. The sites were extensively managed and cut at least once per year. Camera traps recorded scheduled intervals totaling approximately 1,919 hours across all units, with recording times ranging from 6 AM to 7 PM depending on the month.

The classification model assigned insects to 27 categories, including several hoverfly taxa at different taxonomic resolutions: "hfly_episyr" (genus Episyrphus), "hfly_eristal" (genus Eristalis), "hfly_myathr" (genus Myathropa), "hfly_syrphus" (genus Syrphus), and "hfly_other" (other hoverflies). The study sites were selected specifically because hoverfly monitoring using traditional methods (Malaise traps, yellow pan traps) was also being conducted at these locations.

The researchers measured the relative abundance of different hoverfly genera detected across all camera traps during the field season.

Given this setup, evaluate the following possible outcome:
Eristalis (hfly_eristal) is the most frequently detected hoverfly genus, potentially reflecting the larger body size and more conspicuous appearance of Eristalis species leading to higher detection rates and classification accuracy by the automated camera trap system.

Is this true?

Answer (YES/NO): NO